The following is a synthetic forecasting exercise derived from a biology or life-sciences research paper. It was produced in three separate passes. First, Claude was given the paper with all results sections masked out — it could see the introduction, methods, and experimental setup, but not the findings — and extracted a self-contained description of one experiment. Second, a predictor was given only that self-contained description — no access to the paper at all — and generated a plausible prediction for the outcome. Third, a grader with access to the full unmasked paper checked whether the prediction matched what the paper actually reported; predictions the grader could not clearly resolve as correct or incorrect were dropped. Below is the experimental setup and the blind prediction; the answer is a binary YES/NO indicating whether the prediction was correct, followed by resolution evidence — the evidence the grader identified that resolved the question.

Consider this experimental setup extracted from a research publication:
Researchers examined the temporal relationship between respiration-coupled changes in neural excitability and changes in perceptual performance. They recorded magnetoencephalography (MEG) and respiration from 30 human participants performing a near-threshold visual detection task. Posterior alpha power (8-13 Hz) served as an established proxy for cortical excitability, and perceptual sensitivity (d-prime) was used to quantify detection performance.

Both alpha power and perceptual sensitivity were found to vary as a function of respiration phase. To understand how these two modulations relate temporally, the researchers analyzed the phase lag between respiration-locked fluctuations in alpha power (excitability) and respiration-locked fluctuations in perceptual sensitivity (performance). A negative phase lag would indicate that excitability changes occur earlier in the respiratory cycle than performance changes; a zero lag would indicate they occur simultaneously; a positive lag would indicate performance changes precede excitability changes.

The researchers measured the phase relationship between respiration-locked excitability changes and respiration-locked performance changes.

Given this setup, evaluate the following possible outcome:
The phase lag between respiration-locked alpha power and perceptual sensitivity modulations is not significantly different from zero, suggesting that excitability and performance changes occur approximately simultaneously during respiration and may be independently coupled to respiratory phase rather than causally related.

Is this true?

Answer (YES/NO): NO